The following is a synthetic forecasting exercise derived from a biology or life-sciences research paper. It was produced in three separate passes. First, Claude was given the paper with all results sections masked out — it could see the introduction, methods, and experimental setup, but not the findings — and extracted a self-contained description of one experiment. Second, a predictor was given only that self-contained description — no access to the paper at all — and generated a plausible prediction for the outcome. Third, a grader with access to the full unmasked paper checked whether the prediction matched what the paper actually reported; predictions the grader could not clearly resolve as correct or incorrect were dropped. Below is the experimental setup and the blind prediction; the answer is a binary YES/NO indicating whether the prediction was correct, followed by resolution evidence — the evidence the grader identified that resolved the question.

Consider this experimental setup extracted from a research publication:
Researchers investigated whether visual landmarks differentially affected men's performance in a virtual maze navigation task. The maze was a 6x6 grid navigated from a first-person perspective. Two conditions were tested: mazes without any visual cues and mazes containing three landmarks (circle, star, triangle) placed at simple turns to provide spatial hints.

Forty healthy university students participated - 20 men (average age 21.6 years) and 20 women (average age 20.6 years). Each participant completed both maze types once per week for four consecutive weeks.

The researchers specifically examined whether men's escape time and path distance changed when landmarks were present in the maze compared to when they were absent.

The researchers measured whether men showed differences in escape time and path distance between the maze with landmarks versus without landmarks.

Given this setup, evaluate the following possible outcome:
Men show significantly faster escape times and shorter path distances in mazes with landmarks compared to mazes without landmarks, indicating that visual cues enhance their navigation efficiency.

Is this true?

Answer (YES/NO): NO